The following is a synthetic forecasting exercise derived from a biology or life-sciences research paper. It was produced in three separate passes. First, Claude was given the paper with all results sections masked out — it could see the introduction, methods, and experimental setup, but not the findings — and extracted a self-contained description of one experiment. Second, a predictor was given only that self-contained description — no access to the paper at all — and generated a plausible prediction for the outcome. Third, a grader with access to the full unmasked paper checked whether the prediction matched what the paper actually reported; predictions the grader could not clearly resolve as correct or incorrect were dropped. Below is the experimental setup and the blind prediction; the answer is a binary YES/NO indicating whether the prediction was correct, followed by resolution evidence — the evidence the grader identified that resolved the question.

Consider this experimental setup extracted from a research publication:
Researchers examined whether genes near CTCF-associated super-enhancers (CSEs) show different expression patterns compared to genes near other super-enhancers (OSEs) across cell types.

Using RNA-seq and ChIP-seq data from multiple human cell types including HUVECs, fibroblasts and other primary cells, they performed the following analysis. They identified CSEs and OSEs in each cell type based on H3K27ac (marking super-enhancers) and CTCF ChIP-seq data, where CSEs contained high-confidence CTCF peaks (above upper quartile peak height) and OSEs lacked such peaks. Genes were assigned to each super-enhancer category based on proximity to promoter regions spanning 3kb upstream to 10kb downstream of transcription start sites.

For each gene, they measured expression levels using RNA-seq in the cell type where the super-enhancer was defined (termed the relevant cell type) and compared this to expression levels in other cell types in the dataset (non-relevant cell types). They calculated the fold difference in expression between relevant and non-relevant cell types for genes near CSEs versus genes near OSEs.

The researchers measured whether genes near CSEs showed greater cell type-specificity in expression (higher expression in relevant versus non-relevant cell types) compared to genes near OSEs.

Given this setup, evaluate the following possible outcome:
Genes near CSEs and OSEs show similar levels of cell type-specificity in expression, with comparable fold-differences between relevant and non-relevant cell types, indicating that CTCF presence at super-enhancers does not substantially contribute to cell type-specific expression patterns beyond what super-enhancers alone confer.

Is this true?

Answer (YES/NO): YES